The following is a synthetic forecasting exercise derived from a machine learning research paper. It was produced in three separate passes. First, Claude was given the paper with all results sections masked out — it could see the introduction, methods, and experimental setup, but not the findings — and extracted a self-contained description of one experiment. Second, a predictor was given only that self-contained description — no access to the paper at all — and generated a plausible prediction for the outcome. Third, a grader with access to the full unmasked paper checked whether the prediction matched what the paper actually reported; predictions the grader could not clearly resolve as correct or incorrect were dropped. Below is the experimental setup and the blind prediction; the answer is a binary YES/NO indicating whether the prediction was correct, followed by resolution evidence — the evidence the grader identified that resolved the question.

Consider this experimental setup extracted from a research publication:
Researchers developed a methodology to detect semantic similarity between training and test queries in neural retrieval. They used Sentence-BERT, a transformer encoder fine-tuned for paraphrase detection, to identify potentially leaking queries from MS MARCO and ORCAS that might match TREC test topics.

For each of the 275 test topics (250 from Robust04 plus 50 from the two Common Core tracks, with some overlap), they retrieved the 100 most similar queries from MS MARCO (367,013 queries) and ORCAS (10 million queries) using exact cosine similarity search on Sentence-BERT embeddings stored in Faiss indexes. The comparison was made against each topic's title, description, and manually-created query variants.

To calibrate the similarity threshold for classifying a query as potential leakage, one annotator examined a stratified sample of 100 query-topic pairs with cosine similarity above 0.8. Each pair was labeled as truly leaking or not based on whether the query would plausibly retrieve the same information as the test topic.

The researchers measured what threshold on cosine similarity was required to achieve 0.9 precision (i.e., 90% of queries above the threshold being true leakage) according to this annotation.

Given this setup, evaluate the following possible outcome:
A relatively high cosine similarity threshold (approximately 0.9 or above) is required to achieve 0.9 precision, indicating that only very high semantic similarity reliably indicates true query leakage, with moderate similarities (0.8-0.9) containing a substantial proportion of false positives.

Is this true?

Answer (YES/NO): YES